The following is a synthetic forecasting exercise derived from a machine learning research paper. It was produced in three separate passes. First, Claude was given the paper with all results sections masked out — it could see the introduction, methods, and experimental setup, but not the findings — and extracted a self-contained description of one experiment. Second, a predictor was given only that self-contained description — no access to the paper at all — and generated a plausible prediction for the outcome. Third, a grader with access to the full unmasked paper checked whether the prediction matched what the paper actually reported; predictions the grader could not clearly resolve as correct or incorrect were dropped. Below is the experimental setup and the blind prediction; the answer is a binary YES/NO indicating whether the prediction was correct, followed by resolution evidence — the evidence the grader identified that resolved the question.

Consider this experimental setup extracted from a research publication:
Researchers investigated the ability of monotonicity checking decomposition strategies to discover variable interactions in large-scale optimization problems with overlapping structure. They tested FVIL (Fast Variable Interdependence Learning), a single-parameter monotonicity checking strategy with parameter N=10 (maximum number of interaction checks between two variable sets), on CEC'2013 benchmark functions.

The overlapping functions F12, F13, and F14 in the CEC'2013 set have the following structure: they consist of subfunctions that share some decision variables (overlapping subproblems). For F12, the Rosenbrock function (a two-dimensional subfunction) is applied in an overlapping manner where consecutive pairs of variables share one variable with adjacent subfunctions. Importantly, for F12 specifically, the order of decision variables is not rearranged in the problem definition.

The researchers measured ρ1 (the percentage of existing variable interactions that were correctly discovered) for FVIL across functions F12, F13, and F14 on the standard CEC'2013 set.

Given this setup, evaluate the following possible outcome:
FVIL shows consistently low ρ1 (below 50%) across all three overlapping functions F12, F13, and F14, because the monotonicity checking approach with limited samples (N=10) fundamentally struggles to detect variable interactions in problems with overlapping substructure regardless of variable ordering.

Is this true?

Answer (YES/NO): YES